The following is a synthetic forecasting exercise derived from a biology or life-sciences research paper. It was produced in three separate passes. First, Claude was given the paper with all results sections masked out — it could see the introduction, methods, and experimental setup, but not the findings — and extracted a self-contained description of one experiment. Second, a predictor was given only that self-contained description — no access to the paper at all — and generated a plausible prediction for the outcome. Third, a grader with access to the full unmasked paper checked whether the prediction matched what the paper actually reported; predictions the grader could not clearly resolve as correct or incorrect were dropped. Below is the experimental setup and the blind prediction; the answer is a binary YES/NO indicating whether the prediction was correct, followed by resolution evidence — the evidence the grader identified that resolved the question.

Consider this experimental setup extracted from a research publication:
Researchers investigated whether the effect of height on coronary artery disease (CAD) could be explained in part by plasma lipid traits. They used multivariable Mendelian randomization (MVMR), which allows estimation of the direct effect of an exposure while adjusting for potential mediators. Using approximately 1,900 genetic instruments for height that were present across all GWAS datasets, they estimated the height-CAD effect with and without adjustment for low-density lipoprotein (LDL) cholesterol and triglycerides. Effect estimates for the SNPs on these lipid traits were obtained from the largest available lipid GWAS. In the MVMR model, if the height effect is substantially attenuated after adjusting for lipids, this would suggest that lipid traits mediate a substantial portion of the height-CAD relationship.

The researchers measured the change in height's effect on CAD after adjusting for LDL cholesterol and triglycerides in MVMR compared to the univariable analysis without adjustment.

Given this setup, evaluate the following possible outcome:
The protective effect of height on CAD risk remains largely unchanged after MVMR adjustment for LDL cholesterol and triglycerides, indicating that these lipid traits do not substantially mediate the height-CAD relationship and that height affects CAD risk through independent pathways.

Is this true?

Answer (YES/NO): YES